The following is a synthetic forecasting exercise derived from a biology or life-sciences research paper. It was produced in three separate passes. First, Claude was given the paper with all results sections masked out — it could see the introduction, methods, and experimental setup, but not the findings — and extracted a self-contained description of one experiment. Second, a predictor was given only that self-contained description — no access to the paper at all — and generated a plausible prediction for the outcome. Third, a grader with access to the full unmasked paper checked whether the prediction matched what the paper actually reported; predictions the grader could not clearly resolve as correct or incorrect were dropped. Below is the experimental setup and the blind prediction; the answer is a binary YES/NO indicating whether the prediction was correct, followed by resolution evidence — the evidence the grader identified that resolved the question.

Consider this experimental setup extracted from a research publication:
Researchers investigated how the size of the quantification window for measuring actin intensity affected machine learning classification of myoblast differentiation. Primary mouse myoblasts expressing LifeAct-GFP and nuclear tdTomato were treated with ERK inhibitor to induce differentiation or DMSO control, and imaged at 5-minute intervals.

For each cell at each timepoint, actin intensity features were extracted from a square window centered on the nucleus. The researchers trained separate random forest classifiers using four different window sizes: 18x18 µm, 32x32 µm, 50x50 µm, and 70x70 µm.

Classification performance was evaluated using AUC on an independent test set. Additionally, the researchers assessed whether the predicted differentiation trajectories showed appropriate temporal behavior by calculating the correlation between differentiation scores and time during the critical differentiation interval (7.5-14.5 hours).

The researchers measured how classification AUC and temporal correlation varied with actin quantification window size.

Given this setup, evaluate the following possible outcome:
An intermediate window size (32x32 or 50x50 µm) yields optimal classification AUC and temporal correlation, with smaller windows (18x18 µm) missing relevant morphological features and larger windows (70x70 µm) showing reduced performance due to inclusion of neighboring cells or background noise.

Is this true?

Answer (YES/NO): NO